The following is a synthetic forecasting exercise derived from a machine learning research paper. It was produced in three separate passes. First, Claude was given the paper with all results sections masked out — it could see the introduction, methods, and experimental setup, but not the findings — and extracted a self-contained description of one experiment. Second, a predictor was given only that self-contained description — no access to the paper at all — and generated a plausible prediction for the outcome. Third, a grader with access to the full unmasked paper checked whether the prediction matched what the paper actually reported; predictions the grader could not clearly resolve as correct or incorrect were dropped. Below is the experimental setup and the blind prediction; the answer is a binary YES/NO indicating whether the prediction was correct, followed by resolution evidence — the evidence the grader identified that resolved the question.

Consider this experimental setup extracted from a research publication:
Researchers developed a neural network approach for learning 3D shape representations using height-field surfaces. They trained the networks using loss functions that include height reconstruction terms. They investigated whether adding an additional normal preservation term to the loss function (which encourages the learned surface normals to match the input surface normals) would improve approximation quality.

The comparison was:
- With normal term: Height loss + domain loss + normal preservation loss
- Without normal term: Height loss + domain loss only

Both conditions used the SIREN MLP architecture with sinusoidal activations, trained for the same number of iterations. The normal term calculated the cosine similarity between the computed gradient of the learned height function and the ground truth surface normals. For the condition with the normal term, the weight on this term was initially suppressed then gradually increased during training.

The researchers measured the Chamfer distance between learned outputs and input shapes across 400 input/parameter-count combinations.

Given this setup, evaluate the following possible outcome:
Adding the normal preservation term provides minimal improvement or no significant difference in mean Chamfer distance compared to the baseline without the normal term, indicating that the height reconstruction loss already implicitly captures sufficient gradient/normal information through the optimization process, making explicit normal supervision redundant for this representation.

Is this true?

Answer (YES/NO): NO